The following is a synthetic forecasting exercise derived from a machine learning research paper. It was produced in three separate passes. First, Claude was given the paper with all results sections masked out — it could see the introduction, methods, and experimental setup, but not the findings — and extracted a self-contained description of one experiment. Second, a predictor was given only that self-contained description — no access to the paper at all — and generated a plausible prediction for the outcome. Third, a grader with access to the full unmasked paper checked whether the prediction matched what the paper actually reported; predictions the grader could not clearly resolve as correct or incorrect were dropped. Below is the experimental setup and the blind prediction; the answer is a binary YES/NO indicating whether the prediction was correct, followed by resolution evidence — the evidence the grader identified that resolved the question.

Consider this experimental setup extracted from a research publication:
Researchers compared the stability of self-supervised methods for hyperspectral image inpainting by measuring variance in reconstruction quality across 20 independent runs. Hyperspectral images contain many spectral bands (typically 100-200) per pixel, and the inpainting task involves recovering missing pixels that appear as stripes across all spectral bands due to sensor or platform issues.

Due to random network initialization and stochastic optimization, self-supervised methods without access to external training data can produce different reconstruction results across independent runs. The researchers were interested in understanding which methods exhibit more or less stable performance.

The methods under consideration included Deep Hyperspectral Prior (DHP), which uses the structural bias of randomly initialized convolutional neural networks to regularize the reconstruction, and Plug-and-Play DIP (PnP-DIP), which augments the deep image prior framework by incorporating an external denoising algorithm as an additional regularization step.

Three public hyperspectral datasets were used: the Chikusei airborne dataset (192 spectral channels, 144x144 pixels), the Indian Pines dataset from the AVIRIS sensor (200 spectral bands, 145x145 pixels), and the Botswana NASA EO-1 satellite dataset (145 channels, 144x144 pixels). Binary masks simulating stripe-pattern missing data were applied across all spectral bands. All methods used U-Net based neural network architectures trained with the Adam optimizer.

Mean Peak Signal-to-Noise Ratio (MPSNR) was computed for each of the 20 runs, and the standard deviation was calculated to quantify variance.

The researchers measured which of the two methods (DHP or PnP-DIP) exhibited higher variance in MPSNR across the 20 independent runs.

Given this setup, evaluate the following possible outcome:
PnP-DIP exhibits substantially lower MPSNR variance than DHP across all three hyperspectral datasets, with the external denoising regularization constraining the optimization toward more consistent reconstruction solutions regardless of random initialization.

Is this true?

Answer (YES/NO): YES